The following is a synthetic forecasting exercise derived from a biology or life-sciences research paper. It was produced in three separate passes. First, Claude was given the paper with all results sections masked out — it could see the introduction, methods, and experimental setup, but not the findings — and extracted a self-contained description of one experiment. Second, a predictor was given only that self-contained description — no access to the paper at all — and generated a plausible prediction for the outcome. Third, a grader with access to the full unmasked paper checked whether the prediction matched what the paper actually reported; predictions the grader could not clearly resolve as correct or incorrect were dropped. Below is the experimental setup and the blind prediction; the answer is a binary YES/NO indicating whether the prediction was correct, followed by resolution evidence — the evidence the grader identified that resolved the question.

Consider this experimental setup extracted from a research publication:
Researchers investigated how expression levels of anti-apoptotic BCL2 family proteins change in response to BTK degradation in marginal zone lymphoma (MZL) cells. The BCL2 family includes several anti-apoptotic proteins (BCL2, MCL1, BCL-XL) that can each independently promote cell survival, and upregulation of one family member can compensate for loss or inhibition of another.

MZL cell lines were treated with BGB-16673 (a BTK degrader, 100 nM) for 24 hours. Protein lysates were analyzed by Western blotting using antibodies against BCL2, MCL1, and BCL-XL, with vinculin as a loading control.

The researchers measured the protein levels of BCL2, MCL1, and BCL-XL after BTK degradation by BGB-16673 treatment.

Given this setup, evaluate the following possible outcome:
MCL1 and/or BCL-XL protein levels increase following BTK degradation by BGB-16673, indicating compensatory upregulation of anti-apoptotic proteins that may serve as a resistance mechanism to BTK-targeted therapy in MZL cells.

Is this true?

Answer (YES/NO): NO